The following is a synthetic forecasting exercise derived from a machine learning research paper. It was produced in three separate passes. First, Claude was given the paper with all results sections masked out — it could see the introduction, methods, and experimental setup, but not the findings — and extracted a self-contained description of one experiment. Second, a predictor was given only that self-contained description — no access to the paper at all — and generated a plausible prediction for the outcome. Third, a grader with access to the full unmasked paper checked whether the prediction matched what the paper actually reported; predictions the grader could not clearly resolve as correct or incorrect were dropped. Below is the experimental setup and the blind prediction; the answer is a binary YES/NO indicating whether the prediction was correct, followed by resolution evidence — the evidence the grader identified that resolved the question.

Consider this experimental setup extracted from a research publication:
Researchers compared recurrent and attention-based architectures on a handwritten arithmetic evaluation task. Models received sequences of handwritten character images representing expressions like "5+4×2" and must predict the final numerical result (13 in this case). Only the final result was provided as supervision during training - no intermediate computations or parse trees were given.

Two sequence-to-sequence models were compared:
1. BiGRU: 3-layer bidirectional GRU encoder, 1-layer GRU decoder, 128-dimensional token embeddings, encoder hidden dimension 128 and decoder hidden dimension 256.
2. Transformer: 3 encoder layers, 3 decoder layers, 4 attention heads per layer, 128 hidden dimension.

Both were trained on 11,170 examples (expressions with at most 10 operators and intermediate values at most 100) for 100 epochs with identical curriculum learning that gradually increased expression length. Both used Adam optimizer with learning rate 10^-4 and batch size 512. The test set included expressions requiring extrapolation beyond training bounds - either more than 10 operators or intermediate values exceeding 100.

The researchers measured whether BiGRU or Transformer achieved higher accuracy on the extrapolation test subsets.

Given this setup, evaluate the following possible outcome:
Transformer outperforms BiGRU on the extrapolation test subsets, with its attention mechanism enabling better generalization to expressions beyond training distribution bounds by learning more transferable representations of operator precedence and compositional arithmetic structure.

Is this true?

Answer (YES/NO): NO